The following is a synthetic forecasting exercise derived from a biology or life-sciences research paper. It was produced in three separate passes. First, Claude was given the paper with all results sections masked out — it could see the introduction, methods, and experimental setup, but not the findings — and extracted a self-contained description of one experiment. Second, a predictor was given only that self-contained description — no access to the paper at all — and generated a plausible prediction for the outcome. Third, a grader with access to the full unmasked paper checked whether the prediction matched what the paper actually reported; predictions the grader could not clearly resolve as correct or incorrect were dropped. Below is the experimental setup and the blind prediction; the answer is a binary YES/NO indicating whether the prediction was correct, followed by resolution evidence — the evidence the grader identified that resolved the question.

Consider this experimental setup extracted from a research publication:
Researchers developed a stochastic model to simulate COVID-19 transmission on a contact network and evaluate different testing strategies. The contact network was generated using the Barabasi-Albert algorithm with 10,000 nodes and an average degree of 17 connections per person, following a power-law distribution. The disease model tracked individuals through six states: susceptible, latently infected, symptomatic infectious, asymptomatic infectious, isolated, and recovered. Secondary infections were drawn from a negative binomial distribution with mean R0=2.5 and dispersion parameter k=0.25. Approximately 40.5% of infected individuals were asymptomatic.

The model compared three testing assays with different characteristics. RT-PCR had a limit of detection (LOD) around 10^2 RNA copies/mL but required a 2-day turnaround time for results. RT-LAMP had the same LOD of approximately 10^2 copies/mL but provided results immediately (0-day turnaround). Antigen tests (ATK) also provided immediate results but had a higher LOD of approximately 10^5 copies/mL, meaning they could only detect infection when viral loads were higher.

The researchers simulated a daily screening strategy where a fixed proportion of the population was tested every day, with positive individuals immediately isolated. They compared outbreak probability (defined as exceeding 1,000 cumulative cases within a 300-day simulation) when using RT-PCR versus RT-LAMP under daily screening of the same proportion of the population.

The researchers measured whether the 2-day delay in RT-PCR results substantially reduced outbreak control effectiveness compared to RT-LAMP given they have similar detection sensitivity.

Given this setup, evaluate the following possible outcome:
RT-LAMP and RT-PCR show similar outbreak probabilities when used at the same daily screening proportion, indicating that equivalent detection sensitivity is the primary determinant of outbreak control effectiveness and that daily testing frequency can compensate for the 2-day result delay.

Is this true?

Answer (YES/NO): YES